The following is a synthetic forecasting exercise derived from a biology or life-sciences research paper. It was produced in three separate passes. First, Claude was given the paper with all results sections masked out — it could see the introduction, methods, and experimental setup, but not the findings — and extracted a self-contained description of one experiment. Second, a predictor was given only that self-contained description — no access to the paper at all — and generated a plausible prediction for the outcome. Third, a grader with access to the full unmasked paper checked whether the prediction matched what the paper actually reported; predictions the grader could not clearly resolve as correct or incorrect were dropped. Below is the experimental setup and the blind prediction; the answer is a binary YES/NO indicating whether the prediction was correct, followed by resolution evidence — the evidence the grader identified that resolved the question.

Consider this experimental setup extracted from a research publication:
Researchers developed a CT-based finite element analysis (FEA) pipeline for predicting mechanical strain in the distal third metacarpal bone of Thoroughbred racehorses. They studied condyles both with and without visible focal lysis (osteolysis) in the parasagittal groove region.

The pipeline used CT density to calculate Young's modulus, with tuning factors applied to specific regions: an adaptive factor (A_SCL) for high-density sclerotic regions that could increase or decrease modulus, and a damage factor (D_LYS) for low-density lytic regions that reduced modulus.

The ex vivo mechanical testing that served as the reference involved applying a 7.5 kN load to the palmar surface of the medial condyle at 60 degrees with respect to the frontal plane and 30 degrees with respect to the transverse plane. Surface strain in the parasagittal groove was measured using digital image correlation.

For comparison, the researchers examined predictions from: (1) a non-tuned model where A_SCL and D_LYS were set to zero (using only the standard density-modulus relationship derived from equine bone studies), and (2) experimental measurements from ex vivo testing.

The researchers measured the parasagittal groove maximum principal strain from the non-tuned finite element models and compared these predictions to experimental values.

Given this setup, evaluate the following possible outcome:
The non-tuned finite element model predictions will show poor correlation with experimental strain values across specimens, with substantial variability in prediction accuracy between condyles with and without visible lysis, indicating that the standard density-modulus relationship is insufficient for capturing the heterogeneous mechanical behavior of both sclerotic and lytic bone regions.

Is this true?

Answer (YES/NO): YES